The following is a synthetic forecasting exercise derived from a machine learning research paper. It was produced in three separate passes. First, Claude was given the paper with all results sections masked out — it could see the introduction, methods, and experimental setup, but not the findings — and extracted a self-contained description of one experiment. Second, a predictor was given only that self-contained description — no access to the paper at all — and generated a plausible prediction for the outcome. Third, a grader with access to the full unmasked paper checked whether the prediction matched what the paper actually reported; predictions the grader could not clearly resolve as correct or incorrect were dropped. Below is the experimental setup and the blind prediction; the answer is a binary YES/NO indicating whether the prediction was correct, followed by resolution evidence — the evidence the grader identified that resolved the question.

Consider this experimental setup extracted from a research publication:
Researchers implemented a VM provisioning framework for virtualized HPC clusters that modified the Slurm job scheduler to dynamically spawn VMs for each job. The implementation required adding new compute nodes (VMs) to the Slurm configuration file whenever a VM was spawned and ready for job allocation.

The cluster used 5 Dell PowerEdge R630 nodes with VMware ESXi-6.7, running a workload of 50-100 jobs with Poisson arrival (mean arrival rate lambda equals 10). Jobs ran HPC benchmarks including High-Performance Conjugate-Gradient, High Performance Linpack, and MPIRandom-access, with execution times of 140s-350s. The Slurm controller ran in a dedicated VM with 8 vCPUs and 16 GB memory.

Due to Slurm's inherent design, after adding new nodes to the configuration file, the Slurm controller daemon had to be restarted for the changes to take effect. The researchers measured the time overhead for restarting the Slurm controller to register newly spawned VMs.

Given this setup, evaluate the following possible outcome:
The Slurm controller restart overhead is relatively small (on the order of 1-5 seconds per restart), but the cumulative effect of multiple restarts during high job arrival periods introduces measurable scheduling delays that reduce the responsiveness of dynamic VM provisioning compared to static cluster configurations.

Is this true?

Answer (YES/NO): NO